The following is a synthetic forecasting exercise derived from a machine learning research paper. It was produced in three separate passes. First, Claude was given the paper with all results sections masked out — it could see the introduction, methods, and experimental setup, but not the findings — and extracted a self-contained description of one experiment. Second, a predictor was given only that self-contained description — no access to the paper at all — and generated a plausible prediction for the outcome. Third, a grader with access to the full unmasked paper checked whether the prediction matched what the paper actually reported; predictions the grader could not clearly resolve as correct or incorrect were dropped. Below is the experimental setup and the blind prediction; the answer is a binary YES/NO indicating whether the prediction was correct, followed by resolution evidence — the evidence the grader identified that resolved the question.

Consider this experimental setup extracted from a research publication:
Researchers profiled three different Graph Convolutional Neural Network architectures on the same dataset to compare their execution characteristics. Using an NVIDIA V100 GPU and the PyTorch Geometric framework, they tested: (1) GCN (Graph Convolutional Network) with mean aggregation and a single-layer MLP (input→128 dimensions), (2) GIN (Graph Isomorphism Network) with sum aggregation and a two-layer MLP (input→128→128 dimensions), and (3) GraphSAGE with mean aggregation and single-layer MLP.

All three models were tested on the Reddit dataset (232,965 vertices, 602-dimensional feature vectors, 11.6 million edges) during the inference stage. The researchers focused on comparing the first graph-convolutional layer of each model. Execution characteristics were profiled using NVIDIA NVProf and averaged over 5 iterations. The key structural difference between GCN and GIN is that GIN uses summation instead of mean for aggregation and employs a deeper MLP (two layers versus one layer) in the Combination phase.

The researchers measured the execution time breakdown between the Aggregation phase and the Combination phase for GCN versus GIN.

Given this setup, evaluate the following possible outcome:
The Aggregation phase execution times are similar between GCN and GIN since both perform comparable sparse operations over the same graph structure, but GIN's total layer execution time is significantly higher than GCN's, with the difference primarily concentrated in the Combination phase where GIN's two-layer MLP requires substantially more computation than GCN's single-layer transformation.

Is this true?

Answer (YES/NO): NO